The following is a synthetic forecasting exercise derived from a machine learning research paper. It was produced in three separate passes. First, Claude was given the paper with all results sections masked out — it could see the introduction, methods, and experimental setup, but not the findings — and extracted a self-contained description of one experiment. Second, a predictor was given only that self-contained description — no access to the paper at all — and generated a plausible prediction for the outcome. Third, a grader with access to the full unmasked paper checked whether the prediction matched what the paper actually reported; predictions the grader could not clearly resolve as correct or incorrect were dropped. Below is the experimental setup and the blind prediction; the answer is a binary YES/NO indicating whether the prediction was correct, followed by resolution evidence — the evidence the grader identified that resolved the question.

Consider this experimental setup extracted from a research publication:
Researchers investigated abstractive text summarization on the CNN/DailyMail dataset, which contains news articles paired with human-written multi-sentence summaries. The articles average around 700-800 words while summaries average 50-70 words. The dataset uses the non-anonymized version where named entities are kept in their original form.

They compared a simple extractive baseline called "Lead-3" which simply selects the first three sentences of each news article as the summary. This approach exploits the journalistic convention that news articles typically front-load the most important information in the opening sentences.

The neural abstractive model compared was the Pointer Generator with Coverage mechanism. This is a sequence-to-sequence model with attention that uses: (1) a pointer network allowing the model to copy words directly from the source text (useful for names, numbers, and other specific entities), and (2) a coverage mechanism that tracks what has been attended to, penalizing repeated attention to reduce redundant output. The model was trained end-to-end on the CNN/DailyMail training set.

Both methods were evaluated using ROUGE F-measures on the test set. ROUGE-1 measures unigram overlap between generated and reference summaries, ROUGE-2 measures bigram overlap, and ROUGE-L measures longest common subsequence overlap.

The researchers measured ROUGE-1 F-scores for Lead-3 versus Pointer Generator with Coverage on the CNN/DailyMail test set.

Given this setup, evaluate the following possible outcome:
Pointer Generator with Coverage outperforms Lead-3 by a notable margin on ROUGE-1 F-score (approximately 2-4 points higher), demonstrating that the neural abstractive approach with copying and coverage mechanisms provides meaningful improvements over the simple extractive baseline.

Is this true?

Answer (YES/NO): NO